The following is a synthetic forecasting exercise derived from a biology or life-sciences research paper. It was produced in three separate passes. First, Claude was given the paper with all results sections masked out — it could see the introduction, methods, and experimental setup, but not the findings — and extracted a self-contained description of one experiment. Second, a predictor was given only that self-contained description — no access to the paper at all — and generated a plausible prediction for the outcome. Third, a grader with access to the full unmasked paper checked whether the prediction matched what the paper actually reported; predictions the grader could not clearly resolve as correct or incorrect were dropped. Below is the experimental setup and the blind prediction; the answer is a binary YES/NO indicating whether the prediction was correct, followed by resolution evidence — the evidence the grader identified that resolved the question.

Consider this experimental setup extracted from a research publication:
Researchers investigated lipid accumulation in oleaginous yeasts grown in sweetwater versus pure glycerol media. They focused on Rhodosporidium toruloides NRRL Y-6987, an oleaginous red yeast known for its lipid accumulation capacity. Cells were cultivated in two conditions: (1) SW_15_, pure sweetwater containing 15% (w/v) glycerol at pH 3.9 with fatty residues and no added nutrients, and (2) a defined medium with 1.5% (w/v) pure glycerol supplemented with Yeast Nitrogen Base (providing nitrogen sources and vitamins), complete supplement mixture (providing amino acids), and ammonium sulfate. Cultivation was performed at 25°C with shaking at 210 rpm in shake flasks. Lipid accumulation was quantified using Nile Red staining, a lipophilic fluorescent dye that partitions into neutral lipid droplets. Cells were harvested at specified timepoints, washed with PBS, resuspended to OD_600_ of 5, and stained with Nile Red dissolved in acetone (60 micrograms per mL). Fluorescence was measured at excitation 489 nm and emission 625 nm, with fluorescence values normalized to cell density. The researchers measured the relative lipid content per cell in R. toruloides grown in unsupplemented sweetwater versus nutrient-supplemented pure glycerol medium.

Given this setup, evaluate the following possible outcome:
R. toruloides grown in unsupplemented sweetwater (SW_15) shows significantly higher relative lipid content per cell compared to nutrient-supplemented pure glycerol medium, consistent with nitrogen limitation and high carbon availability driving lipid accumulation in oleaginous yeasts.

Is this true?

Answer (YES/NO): NO